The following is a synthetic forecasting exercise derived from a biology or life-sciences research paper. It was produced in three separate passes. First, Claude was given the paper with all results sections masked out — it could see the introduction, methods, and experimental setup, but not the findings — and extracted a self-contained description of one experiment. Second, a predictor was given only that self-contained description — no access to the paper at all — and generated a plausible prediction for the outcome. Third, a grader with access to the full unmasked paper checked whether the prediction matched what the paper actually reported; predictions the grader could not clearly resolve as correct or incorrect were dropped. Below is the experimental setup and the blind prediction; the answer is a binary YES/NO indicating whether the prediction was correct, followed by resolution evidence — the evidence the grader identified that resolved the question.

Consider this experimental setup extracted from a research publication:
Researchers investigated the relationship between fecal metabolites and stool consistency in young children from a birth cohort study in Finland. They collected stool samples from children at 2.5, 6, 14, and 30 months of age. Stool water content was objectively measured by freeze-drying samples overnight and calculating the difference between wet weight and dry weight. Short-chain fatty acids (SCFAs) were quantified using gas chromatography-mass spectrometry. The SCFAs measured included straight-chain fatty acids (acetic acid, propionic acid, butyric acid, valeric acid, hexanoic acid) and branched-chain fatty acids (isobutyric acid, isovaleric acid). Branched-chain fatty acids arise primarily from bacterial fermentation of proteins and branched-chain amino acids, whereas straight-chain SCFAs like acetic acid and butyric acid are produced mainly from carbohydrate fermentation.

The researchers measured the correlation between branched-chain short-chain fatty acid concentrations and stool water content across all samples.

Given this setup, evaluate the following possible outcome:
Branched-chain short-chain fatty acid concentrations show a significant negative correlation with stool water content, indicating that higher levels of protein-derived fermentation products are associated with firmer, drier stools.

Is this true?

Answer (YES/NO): YES